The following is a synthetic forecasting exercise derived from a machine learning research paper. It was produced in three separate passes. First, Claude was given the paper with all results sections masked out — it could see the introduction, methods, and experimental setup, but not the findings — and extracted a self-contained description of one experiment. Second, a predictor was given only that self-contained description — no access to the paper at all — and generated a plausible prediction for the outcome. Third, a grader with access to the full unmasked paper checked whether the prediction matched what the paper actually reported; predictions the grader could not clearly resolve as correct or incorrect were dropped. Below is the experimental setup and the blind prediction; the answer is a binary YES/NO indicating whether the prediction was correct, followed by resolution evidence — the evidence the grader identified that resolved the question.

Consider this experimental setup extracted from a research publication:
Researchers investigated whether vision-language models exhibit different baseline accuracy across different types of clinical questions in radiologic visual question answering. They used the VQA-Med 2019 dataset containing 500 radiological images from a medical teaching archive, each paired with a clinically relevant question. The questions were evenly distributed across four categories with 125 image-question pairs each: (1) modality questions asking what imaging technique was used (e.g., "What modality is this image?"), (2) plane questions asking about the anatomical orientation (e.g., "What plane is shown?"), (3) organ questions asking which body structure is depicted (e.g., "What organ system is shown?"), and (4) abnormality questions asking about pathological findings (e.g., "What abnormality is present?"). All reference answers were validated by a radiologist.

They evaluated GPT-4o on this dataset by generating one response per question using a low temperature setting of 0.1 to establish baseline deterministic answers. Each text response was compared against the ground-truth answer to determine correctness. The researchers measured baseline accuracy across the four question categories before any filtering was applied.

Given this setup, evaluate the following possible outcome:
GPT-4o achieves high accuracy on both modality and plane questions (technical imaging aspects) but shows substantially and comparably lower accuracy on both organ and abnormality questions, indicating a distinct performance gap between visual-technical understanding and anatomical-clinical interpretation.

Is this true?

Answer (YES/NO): NO